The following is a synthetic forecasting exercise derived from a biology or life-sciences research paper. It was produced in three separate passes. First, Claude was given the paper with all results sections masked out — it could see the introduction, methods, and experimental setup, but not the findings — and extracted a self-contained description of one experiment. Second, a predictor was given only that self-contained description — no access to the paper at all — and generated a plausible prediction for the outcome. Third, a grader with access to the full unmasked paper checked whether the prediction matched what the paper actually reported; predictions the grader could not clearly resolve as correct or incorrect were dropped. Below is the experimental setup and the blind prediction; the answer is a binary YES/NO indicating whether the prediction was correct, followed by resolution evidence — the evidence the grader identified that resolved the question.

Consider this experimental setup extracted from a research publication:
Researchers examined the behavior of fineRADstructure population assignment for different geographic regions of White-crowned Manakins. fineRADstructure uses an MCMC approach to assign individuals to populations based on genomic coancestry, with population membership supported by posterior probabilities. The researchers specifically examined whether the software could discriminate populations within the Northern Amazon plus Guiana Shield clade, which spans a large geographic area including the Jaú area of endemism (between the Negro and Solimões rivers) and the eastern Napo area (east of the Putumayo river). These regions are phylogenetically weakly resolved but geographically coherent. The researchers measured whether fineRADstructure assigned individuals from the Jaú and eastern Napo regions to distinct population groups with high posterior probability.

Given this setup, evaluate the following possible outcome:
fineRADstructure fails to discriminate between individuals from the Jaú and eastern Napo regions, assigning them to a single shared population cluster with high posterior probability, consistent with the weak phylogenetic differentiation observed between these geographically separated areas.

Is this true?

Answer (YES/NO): NO